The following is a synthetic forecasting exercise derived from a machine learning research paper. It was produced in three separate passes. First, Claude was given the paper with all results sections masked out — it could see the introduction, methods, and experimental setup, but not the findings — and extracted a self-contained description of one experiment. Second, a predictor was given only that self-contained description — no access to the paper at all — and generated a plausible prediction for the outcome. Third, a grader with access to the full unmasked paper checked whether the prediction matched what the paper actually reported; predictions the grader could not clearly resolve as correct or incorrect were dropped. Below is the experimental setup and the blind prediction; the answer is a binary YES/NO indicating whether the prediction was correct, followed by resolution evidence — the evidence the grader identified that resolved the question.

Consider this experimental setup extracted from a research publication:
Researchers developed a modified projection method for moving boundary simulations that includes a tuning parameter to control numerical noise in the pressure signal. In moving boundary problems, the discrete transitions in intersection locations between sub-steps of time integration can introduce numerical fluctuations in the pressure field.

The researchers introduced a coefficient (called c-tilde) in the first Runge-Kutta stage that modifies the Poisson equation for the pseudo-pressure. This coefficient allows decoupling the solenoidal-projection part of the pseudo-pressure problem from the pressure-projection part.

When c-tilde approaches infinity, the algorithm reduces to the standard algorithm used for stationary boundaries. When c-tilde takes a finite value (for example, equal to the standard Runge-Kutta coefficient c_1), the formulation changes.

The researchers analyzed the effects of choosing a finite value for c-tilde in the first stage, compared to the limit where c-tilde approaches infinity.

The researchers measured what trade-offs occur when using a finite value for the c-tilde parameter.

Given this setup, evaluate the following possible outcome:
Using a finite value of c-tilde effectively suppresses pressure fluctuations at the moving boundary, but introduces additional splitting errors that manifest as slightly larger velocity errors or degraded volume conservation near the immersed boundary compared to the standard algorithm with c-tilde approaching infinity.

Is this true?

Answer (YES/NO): NO